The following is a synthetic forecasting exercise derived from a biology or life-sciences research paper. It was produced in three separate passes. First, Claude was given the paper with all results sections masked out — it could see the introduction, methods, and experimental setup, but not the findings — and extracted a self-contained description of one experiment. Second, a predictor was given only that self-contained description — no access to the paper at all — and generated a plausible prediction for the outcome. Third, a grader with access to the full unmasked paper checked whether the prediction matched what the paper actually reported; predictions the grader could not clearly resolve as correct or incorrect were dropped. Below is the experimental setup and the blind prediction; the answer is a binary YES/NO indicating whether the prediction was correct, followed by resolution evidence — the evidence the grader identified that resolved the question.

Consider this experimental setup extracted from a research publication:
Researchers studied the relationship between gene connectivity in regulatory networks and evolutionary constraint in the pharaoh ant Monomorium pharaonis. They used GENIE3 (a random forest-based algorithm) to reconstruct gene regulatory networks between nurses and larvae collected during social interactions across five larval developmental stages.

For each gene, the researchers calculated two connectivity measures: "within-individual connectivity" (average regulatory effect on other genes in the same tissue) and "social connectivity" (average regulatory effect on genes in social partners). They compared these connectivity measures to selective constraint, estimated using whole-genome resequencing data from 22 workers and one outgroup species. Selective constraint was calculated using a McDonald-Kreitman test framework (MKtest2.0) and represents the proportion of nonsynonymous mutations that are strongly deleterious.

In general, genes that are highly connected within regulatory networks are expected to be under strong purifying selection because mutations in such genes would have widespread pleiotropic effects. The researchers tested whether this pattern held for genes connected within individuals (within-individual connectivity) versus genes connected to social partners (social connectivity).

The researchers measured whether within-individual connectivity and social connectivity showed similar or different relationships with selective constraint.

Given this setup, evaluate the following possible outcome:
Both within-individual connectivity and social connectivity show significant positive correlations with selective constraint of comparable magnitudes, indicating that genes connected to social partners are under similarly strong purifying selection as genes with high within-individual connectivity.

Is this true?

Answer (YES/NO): NO